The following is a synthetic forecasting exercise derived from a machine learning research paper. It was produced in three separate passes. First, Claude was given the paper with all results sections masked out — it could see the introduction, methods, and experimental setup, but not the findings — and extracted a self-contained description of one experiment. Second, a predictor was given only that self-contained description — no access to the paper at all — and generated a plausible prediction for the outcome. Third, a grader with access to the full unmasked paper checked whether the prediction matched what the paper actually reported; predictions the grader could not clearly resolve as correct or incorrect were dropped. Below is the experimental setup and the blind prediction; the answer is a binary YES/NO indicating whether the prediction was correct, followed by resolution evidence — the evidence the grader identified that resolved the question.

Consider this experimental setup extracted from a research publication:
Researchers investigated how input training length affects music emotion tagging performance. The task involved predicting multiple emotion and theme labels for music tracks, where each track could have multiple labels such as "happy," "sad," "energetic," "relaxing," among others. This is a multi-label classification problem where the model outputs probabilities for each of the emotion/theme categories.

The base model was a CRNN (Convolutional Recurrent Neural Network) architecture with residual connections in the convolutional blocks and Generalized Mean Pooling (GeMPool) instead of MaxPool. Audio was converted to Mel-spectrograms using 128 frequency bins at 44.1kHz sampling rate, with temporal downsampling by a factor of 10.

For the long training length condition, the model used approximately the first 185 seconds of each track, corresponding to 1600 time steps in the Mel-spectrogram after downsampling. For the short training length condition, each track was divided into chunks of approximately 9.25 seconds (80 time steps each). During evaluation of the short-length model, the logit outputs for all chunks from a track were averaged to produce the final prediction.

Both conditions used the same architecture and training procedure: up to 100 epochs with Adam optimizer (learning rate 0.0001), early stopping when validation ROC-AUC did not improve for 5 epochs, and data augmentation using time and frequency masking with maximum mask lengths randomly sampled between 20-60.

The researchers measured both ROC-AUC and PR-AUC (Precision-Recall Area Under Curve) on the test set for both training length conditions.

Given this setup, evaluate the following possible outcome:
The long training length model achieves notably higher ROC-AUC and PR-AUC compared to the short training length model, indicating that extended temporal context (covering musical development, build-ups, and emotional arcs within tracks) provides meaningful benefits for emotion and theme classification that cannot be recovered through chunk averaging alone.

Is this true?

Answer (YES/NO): NO